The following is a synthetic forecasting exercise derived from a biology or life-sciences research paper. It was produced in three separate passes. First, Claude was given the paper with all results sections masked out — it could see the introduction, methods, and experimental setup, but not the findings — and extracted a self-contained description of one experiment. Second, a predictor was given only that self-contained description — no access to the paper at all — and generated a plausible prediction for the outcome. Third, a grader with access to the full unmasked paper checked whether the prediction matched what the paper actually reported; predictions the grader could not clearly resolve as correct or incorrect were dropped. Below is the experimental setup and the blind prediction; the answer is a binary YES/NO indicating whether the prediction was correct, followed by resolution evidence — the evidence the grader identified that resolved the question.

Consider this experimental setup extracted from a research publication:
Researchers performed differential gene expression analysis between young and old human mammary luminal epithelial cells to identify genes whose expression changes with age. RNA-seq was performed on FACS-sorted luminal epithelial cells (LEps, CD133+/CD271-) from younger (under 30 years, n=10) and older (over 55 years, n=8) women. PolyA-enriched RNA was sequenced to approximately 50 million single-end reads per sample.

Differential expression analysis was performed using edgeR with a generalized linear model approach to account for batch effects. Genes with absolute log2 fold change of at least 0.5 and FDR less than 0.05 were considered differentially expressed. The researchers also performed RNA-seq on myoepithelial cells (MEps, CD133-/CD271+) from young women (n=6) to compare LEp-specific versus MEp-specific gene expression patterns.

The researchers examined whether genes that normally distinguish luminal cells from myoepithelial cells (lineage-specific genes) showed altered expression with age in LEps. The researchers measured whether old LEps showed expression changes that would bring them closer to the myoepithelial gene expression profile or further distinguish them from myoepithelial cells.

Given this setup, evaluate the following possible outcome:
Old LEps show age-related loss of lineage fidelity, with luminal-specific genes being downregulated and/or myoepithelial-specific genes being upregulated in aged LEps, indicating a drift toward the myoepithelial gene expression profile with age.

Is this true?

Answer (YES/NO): YES